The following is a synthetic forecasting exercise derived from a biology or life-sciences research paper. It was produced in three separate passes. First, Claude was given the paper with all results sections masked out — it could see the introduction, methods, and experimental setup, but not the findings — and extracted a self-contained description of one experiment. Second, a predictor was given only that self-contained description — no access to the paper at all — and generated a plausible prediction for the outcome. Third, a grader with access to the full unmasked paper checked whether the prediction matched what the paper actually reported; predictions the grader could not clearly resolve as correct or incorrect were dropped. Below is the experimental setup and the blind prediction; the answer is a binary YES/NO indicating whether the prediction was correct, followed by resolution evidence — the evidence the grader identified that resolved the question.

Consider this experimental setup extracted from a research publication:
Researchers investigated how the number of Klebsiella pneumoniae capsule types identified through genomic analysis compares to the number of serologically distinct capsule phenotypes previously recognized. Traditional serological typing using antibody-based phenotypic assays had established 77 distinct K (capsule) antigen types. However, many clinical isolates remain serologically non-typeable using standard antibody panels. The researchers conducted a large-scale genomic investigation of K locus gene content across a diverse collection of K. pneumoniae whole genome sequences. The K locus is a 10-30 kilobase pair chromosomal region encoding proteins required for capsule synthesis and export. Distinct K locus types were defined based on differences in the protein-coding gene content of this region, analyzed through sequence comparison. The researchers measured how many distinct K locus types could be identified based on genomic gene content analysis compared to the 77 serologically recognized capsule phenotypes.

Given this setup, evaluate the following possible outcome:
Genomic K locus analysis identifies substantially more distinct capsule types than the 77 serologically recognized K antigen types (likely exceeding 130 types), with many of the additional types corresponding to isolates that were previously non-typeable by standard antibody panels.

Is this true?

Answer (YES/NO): YES